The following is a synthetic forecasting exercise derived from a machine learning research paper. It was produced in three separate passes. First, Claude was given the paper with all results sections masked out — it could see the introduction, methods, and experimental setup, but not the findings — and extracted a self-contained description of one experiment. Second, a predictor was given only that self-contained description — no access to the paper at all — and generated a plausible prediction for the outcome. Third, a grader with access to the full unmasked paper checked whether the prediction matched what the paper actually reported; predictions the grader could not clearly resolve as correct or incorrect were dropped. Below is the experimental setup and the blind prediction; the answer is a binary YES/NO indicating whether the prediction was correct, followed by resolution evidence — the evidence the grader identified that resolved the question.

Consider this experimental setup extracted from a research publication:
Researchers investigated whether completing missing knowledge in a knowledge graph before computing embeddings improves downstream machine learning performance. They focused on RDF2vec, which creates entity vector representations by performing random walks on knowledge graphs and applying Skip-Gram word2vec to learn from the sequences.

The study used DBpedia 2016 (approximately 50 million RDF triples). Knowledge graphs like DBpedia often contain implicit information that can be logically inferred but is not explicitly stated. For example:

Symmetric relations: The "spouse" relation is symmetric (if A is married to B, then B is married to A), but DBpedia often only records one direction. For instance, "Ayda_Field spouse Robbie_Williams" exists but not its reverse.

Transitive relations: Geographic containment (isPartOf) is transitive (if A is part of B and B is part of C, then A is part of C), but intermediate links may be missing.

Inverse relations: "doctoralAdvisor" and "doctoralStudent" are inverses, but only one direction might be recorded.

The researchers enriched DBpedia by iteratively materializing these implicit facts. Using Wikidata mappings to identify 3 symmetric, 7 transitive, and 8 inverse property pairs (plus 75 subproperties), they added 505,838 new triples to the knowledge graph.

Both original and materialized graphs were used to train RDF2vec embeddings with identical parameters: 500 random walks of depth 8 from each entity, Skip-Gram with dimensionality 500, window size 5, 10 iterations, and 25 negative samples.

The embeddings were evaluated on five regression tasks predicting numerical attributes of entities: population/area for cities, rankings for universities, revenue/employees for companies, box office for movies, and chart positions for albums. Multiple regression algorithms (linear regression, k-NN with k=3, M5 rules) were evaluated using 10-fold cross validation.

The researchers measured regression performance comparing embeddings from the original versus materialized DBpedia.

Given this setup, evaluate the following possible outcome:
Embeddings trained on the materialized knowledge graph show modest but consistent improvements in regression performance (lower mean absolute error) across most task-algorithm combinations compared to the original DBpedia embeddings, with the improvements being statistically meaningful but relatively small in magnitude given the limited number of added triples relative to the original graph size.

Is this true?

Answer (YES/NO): NO